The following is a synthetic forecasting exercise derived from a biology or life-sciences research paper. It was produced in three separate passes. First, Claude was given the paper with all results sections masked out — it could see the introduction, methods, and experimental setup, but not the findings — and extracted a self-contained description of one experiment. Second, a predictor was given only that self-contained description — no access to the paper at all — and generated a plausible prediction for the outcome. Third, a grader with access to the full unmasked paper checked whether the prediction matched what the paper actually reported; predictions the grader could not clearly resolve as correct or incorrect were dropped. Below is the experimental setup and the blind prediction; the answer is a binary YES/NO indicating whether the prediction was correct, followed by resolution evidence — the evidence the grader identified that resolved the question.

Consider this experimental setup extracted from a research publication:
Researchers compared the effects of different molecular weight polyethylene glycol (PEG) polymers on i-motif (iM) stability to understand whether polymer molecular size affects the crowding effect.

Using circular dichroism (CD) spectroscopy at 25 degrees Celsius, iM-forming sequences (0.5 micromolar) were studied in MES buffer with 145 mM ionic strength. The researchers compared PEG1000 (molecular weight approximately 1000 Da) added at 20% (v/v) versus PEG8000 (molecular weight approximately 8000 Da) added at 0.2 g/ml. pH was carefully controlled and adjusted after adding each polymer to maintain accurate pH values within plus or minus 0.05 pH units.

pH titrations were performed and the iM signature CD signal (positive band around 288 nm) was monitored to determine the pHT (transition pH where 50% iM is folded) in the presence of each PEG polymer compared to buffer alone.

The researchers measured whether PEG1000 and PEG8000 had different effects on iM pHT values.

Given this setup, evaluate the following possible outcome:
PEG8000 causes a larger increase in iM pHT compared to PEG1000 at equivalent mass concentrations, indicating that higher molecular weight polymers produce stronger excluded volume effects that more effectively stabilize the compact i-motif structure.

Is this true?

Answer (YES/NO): NO